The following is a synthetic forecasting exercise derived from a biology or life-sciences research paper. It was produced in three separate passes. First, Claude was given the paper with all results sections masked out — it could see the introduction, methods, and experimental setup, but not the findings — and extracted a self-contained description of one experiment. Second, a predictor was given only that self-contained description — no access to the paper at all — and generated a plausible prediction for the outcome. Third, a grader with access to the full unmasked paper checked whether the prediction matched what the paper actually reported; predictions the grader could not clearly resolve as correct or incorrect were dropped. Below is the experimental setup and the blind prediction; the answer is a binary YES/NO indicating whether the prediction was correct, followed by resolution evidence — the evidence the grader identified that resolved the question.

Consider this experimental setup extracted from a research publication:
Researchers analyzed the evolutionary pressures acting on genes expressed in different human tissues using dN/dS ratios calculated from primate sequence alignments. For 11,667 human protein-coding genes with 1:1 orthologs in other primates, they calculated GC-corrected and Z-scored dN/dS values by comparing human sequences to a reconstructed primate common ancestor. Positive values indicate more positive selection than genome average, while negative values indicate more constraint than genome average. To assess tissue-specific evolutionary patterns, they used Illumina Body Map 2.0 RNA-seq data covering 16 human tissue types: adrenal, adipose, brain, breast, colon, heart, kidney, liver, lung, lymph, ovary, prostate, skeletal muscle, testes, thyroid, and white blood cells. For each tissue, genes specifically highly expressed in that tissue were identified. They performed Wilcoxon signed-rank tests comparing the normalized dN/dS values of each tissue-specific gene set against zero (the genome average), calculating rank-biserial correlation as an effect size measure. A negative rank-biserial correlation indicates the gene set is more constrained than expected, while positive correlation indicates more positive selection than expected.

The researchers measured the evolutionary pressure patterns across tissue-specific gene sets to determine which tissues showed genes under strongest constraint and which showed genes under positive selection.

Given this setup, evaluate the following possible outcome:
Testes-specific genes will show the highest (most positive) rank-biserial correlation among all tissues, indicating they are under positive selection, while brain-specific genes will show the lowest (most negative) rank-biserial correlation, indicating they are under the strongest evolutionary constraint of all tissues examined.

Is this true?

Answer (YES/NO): YES